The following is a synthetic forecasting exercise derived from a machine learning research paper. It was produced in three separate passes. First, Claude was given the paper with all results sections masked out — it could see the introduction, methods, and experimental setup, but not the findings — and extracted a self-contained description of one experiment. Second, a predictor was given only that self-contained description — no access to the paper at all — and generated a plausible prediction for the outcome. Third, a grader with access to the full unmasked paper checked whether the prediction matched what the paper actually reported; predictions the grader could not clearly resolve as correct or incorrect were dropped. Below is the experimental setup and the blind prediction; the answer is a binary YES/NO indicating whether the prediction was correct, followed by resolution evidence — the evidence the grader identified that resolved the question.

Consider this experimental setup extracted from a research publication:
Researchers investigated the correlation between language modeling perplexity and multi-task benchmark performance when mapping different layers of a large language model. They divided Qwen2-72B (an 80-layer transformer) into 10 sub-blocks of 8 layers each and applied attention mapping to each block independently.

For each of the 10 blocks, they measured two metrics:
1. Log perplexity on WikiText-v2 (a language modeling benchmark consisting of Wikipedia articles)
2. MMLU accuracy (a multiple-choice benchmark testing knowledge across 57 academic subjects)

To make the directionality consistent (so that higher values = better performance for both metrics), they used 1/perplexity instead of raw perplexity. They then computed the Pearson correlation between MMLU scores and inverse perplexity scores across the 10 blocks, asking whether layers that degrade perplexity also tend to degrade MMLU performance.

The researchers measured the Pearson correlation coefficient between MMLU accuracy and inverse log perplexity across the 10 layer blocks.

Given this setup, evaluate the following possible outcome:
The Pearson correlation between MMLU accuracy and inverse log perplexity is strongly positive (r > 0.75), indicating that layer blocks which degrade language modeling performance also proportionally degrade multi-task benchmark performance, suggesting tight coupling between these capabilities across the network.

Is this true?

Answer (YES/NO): NO